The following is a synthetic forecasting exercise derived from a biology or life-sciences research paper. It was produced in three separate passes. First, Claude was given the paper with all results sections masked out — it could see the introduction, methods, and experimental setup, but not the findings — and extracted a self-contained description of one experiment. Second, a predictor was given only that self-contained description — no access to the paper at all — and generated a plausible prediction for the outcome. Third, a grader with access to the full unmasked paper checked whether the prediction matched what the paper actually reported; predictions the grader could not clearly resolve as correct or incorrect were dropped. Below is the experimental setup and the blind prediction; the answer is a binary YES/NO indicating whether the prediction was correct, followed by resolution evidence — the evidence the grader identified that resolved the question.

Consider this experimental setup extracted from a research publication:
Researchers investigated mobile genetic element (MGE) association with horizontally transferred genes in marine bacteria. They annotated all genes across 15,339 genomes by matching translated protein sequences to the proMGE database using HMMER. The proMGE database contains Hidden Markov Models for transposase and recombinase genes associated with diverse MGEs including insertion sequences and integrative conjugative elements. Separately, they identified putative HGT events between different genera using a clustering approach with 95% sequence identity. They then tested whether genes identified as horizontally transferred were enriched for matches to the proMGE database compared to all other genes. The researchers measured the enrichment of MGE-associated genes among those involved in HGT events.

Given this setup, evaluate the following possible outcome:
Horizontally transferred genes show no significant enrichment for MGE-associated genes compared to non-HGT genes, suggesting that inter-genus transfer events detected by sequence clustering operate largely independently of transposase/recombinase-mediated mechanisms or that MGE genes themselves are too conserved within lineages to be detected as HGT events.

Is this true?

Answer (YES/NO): NO